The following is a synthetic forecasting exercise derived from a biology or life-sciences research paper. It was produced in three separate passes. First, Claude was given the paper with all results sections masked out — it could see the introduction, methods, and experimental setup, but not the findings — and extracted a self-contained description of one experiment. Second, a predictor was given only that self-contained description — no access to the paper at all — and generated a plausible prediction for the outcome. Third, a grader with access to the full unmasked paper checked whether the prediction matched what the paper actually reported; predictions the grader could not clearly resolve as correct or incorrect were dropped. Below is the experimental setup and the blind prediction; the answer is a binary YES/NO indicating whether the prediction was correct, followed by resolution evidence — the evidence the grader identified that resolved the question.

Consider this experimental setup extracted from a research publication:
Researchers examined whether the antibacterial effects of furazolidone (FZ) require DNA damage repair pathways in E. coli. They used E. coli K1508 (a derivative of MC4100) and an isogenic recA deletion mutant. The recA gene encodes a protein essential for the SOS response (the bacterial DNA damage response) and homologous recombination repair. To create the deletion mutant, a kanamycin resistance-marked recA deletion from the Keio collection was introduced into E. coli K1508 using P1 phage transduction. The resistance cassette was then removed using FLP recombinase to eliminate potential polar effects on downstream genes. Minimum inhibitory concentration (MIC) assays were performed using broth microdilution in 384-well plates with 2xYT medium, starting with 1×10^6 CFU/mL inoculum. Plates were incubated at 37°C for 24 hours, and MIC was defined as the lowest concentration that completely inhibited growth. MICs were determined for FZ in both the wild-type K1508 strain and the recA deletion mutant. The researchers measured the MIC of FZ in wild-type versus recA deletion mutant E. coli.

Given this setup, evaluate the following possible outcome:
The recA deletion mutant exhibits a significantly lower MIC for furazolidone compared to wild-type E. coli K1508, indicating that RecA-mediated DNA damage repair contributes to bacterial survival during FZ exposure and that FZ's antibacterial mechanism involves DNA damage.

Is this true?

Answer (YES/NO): YES